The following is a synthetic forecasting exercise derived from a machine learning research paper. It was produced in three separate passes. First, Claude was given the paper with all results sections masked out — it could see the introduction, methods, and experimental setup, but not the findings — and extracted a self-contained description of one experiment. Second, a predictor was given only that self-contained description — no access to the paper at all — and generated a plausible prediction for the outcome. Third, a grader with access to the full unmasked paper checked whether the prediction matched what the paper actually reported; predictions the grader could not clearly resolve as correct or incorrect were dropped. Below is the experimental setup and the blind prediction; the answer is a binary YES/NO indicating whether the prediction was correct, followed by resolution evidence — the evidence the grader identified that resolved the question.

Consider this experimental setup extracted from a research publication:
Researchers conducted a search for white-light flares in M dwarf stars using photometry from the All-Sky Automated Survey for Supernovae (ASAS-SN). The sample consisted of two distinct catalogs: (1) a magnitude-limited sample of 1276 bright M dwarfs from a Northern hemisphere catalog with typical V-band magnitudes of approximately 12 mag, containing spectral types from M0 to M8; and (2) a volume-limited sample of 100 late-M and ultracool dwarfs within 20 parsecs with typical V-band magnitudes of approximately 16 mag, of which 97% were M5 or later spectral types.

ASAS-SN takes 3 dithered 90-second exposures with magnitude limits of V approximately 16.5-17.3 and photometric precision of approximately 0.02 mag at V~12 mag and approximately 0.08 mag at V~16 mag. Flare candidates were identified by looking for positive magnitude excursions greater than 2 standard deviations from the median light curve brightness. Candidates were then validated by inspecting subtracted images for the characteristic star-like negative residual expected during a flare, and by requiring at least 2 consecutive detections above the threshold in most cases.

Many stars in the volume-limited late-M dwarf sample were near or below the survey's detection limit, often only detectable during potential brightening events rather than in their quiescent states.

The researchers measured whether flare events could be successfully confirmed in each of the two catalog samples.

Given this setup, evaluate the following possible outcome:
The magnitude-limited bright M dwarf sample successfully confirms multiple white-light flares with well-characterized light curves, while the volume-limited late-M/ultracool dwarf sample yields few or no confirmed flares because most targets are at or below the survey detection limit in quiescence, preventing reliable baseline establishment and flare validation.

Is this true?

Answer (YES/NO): YES